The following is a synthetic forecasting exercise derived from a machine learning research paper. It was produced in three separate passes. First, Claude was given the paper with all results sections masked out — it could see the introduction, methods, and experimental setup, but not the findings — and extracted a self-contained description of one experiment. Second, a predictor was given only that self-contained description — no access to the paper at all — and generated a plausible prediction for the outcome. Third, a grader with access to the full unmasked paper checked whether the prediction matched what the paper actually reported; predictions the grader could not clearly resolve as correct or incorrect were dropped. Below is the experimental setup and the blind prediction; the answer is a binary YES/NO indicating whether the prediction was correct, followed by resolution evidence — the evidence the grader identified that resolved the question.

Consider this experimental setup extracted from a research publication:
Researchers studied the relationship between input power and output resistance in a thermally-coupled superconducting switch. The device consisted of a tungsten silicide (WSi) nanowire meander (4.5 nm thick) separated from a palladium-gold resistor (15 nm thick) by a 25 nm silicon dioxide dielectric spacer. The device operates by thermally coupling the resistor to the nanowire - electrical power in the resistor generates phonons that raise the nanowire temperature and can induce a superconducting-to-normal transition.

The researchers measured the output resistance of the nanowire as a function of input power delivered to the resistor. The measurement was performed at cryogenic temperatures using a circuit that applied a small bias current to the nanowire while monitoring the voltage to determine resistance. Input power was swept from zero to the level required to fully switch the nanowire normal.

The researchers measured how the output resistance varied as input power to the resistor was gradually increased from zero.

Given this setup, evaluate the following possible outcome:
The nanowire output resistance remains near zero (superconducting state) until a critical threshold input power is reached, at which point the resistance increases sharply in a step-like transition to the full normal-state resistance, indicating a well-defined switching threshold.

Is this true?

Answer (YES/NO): NO